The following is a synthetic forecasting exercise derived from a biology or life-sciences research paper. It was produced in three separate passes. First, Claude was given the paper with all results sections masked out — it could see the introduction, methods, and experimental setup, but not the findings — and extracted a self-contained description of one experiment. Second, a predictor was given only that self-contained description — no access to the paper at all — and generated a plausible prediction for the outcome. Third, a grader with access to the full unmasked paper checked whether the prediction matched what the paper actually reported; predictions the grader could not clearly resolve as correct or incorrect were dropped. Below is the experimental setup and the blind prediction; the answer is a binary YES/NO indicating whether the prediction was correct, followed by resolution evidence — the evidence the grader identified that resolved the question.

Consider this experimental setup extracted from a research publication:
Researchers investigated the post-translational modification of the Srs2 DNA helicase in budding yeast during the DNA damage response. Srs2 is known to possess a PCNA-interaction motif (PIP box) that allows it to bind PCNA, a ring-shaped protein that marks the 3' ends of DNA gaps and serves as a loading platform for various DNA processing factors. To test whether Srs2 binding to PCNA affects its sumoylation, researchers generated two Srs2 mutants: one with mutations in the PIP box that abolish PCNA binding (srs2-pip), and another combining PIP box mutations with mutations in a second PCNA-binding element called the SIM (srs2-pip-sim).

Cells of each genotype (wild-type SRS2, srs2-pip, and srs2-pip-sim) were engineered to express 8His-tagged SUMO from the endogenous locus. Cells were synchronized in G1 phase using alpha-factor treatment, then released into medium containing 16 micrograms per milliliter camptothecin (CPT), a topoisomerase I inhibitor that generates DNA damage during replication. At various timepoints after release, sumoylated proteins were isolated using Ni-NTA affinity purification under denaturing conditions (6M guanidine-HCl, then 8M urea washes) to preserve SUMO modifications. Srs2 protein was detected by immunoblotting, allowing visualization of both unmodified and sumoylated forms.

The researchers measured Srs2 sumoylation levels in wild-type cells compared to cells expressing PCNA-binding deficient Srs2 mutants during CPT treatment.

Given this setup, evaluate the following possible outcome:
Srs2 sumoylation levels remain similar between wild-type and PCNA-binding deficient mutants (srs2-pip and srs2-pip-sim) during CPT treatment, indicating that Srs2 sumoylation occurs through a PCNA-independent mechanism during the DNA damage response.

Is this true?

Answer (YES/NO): NO